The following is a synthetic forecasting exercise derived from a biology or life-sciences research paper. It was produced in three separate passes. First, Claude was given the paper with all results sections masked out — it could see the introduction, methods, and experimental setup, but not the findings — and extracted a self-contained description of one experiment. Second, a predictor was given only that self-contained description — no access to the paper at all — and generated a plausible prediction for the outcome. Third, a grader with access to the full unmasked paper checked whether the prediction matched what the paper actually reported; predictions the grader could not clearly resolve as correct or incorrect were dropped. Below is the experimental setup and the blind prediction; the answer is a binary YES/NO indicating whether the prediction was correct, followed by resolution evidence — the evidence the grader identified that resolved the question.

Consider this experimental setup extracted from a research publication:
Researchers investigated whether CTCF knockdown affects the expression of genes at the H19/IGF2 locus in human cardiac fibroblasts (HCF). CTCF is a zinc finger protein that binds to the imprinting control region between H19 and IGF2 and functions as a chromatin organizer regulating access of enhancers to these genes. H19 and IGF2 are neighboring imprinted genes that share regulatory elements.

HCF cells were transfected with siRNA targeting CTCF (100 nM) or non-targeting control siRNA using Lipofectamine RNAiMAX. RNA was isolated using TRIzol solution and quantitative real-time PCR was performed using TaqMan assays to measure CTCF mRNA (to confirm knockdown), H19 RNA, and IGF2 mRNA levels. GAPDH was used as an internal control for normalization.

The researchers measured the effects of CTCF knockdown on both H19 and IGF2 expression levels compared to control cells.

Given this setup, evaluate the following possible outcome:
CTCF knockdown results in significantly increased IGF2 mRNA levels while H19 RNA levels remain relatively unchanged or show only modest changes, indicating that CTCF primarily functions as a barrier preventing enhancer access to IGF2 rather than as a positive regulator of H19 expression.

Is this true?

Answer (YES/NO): NO